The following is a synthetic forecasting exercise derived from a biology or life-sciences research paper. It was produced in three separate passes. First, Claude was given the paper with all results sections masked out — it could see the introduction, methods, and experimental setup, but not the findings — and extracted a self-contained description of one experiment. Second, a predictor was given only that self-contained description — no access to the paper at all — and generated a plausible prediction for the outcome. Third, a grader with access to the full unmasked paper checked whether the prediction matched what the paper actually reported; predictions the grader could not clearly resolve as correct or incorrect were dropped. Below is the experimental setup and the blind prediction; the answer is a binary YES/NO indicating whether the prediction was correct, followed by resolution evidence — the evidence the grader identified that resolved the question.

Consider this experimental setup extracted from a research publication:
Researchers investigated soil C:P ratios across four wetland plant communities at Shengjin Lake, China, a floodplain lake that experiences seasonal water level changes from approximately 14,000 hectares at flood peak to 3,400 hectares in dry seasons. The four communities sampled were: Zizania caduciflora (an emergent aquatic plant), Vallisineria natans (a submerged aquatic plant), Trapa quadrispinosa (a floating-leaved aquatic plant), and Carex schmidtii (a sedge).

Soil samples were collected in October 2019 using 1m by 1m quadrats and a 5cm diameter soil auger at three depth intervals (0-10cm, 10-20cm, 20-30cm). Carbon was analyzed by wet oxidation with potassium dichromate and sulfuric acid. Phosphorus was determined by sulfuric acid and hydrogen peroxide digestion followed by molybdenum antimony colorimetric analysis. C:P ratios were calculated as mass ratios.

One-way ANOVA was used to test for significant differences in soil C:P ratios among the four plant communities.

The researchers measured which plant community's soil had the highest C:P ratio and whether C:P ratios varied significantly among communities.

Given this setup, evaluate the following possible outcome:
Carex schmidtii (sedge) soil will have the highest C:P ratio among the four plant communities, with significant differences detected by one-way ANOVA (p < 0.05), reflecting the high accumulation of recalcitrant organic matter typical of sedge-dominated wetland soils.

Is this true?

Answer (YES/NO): NO